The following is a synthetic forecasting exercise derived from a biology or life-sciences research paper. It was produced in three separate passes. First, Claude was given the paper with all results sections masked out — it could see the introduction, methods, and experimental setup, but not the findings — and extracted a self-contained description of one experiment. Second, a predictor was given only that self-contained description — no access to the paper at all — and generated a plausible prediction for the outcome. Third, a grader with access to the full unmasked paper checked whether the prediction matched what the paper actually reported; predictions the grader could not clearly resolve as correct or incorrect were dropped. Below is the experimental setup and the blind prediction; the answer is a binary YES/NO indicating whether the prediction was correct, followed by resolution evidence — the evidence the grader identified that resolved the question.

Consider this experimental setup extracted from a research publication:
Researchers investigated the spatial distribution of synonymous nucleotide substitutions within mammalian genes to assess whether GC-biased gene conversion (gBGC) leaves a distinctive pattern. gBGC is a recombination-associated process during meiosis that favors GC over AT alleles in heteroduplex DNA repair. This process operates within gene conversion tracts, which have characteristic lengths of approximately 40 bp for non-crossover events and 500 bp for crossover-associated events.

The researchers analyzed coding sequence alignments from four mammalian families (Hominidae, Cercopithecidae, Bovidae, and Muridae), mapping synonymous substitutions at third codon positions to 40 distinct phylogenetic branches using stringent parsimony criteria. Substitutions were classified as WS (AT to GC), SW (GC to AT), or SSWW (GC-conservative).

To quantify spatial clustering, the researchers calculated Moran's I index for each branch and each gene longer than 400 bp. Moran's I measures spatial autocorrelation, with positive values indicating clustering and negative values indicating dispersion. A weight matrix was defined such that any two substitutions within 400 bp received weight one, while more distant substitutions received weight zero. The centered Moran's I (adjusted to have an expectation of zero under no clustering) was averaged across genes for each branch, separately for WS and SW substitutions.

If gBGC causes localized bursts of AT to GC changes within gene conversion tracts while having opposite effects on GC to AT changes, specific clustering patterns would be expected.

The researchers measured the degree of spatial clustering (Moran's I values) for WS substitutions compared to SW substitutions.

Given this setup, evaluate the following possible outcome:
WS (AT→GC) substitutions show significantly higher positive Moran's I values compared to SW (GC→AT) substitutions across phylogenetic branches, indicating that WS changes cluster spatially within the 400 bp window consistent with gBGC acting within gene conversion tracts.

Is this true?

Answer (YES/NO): NO